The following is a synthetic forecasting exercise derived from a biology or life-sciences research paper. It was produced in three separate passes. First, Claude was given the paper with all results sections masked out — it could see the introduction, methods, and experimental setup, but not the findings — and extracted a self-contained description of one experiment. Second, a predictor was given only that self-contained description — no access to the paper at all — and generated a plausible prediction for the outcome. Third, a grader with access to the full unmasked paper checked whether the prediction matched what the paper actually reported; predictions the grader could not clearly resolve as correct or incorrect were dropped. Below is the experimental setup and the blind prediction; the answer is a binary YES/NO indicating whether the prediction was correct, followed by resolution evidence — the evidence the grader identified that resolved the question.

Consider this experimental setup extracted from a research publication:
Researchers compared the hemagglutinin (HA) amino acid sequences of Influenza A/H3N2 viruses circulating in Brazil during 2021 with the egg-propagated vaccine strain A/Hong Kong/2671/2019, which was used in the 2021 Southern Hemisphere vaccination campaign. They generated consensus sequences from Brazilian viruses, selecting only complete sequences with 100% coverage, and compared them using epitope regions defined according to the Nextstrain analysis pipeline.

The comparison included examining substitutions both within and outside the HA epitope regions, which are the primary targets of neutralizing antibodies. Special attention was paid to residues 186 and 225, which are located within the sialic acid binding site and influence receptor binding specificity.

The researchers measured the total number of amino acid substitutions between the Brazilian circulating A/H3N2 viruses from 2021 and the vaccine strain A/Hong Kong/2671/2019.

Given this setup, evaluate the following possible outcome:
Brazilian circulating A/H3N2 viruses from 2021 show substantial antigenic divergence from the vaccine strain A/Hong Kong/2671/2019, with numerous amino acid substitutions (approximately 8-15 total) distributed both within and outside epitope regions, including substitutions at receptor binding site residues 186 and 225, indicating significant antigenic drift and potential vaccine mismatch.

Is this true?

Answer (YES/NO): NO